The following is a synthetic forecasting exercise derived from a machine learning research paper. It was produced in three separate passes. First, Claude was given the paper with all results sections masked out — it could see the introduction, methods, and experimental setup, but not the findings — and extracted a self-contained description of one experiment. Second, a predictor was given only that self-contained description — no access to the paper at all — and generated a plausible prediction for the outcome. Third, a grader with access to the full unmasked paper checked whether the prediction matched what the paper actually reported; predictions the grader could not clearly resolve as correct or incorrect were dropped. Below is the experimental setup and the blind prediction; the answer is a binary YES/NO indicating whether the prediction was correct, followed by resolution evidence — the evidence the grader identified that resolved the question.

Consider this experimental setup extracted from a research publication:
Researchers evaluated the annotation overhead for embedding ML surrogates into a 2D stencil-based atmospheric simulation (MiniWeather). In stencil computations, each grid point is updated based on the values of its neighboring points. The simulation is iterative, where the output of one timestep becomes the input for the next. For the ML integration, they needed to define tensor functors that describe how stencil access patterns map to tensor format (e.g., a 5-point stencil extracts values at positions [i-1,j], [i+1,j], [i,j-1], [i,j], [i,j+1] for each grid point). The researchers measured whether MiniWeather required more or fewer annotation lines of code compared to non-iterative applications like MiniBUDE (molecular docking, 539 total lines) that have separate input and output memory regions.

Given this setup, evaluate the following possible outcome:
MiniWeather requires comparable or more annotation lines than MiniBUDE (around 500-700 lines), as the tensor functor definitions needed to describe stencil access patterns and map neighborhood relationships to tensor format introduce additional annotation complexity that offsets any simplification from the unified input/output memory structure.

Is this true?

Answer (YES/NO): NO